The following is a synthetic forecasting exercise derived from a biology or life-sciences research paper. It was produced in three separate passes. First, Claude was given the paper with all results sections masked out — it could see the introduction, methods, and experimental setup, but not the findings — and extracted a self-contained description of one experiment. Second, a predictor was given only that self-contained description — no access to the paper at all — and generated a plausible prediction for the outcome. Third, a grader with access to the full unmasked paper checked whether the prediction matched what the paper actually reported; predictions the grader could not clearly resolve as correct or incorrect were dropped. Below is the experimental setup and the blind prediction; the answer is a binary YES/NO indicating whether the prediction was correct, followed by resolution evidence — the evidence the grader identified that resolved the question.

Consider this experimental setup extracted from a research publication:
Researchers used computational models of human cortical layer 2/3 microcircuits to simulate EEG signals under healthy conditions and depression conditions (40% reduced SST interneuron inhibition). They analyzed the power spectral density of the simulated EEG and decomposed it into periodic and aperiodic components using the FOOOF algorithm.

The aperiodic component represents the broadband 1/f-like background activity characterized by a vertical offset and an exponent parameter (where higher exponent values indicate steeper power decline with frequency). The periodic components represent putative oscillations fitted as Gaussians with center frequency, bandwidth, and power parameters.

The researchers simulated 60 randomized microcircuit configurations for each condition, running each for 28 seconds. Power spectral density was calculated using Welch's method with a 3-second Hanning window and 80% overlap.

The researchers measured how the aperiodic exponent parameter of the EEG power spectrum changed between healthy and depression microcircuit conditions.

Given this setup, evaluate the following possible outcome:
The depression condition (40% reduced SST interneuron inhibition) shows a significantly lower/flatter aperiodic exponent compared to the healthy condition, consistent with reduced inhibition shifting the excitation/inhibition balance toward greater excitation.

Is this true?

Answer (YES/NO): YES